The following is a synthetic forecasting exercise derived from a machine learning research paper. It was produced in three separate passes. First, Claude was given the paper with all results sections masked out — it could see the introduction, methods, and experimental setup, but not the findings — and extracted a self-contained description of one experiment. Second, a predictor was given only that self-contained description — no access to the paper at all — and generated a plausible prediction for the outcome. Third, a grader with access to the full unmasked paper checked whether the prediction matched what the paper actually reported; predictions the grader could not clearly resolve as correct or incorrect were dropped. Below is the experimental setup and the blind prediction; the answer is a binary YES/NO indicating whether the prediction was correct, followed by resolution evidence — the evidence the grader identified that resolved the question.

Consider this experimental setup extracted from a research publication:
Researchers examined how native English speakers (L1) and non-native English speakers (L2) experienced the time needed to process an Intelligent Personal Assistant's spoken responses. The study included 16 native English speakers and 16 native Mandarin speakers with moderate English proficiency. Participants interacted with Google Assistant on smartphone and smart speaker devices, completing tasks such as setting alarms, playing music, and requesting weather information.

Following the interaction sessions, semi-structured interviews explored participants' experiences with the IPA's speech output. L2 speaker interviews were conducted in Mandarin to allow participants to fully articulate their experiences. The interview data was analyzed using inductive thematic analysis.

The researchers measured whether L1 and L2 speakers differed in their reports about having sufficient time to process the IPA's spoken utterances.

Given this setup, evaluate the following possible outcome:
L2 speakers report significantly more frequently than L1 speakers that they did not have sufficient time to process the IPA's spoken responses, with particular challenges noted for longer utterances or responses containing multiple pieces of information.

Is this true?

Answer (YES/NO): NO